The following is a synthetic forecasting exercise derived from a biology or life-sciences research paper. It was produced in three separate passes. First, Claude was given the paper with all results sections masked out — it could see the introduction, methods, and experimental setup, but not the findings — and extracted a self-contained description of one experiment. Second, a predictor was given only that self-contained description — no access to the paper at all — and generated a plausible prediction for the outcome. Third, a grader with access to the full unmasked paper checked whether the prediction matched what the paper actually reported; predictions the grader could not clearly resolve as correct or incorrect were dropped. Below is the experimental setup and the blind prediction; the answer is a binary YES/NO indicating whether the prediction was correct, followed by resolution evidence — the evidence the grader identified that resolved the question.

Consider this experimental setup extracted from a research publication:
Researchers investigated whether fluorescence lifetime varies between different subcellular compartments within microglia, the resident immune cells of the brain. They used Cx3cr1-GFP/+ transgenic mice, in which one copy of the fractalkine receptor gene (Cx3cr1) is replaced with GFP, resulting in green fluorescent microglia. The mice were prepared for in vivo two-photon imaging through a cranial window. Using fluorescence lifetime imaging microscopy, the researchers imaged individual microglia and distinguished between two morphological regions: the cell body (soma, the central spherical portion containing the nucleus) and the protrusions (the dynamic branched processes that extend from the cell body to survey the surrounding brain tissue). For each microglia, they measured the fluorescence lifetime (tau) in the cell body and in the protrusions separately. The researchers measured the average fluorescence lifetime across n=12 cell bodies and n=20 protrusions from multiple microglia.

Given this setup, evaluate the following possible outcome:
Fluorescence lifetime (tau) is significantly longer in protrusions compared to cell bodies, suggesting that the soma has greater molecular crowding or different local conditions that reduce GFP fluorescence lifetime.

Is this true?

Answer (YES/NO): YES